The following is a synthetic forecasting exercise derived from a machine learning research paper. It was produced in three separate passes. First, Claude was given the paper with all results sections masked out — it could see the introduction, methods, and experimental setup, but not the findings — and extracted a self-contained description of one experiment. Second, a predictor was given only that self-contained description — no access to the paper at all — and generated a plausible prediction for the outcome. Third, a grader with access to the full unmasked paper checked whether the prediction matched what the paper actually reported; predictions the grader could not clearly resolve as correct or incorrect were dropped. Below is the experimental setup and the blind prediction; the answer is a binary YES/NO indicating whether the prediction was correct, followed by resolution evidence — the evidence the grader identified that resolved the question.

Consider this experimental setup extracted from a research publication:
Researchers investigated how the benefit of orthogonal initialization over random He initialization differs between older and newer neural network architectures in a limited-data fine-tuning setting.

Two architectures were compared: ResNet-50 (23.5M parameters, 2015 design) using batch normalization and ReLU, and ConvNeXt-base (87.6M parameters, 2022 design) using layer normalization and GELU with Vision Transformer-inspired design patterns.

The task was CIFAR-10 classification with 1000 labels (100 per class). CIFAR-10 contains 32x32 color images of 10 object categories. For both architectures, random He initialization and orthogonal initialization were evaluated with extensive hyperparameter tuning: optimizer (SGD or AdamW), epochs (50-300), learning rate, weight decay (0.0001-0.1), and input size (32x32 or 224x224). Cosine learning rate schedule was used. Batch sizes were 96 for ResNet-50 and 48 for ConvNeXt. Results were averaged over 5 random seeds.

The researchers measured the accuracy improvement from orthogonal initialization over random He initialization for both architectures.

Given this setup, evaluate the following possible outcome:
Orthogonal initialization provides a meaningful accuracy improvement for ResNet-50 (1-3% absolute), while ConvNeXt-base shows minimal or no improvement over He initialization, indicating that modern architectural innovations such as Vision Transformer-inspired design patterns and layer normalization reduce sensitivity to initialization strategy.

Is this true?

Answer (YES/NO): NO